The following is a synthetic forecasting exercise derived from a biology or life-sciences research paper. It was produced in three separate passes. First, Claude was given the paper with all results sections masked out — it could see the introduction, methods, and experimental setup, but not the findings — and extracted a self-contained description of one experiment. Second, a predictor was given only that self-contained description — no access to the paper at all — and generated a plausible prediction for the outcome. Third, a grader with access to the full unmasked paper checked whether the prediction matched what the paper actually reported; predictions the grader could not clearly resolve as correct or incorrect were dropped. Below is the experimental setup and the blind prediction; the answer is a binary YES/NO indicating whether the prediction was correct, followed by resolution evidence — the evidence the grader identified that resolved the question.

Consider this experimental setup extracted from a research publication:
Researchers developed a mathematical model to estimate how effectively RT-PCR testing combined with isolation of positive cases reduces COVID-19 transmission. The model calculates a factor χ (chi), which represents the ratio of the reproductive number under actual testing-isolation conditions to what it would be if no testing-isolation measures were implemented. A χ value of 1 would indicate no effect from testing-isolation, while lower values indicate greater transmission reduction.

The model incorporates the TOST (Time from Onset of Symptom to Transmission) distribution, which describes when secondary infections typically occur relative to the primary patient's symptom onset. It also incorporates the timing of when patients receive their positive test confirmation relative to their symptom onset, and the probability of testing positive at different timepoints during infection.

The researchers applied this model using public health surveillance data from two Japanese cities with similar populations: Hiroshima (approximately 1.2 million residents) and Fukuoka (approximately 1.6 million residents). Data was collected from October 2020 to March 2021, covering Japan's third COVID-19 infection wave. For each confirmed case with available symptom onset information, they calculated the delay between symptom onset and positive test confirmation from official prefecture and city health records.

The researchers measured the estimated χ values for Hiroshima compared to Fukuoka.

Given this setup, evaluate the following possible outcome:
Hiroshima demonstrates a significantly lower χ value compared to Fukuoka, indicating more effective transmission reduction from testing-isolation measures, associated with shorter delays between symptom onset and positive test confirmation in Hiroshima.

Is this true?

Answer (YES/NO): YES